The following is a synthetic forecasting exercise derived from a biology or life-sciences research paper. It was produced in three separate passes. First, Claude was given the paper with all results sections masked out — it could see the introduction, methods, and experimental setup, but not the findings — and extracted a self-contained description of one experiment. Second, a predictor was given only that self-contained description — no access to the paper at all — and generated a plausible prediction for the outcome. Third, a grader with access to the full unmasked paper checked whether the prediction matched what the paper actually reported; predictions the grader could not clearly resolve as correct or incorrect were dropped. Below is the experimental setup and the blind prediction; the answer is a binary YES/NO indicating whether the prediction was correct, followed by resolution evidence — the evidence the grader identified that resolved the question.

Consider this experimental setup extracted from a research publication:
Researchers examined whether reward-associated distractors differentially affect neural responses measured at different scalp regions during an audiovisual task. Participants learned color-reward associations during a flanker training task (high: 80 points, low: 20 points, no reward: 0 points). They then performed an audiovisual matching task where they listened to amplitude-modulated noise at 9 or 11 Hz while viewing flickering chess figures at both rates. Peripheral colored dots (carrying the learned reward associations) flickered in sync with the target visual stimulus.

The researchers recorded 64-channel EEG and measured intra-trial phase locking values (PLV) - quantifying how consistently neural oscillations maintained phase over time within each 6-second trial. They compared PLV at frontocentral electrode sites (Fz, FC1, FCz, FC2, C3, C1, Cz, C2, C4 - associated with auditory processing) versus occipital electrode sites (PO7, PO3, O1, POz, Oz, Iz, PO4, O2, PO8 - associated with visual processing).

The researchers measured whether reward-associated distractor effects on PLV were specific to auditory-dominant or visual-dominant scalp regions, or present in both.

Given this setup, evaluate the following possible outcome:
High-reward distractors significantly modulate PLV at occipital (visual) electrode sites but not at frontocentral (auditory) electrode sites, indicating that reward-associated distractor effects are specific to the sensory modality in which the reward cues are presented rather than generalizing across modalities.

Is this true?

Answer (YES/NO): NO